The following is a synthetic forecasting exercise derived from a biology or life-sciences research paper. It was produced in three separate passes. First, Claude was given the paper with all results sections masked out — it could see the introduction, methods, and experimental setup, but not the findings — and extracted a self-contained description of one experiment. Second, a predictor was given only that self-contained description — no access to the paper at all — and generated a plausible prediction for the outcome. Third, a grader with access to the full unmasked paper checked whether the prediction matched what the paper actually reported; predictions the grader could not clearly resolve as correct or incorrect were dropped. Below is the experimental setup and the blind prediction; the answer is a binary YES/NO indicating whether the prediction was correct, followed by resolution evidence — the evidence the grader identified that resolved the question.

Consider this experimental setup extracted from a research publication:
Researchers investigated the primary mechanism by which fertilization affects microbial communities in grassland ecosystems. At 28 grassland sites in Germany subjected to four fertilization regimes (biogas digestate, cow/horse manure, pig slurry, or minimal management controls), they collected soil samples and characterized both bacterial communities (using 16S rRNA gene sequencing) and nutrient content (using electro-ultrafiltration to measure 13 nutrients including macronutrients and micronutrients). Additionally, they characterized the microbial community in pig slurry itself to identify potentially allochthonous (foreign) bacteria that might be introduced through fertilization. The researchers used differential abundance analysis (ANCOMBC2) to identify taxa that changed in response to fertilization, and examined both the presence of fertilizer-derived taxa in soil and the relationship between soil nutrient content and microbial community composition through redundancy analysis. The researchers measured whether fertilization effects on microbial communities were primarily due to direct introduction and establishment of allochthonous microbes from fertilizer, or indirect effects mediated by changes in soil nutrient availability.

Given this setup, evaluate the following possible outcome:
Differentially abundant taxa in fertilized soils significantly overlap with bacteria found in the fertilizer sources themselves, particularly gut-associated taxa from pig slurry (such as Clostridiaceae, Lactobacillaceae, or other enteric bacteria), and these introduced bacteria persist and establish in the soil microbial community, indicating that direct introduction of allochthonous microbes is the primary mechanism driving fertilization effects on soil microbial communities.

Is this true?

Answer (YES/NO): NO